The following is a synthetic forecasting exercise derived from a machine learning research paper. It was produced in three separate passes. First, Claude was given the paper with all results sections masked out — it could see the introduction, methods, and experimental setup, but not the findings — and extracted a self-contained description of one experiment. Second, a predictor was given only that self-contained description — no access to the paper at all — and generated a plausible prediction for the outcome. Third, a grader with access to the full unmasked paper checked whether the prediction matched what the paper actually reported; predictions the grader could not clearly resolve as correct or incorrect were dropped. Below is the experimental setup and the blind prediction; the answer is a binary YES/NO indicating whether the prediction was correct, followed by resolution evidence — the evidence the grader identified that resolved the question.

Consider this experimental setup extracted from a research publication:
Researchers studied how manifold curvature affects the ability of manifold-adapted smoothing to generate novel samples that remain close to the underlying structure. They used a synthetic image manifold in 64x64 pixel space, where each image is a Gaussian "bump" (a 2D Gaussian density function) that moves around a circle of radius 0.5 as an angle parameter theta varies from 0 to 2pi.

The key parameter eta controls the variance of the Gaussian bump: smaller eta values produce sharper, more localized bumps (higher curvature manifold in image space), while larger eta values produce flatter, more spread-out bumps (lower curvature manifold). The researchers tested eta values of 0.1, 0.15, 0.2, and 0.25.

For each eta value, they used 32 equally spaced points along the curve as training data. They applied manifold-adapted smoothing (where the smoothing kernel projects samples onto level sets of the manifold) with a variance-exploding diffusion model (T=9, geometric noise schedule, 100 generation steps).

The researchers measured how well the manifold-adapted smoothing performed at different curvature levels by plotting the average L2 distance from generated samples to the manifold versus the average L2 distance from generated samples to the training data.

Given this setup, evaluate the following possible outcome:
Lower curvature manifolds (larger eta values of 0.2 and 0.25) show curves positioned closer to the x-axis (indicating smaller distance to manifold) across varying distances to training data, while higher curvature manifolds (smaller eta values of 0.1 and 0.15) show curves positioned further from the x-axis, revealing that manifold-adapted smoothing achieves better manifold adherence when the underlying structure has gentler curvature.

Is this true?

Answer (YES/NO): YES